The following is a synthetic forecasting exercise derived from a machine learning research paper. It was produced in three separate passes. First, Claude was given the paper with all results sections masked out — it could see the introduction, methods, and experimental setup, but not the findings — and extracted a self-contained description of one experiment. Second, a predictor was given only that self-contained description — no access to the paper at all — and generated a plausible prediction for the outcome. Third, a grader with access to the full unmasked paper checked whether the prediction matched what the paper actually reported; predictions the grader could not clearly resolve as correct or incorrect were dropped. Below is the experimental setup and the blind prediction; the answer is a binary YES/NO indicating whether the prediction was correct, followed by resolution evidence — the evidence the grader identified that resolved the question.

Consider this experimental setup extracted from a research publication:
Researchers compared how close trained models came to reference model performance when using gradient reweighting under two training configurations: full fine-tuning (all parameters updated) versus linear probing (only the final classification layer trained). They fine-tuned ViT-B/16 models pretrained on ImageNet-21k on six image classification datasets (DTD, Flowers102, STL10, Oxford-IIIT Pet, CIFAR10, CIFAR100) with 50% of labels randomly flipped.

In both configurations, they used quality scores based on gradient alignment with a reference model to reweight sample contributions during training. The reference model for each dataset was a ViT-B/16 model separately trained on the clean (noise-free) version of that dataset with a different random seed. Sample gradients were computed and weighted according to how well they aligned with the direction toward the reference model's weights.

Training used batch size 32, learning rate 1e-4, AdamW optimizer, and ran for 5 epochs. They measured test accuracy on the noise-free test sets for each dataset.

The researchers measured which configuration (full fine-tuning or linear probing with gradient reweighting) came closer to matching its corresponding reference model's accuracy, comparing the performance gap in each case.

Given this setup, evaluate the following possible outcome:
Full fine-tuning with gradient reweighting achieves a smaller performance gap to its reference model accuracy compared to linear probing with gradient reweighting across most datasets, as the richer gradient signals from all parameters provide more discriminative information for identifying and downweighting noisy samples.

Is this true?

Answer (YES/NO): NO